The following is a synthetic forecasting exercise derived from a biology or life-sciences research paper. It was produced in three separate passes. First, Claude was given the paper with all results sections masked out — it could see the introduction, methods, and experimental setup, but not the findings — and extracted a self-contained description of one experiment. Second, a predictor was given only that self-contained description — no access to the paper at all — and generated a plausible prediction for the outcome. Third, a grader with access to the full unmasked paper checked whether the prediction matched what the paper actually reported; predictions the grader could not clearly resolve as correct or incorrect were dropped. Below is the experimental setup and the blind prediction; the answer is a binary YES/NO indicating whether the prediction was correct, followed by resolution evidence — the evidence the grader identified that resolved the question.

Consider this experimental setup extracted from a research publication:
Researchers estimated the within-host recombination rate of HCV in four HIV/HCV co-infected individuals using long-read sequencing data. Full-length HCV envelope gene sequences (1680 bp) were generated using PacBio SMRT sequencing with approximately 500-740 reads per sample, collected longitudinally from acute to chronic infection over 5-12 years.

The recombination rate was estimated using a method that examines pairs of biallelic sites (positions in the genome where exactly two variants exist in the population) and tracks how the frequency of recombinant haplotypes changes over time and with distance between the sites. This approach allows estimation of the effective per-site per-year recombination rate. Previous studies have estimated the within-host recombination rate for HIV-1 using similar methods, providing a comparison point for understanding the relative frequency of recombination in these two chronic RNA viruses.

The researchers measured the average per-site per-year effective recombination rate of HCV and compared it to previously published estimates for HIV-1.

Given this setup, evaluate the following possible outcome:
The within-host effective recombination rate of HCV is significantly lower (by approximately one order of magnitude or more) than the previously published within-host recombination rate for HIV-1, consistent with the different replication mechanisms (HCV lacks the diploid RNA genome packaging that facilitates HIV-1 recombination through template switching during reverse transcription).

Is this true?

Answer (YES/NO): YES